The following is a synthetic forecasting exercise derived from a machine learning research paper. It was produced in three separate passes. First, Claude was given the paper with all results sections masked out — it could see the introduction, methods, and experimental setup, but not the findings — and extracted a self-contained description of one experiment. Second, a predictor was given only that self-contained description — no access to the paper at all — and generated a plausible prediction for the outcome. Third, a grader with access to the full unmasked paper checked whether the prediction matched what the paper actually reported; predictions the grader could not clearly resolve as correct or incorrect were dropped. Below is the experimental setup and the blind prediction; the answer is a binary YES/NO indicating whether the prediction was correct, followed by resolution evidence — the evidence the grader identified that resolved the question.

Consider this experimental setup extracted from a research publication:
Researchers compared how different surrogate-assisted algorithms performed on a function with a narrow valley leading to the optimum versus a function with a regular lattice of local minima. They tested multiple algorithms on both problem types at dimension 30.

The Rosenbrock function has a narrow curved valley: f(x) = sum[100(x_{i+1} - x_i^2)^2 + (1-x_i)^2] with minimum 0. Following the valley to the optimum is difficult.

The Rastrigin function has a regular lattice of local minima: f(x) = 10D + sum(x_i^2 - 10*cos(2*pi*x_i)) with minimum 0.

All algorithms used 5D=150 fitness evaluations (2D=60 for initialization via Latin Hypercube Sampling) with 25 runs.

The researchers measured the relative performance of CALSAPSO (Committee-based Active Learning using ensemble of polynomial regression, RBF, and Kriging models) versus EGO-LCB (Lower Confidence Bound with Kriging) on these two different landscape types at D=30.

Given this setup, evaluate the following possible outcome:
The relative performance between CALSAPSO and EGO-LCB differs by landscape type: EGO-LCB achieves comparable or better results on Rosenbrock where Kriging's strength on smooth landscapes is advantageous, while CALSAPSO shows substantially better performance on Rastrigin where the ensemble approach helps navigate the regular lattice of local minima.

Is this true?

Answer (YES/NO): NO